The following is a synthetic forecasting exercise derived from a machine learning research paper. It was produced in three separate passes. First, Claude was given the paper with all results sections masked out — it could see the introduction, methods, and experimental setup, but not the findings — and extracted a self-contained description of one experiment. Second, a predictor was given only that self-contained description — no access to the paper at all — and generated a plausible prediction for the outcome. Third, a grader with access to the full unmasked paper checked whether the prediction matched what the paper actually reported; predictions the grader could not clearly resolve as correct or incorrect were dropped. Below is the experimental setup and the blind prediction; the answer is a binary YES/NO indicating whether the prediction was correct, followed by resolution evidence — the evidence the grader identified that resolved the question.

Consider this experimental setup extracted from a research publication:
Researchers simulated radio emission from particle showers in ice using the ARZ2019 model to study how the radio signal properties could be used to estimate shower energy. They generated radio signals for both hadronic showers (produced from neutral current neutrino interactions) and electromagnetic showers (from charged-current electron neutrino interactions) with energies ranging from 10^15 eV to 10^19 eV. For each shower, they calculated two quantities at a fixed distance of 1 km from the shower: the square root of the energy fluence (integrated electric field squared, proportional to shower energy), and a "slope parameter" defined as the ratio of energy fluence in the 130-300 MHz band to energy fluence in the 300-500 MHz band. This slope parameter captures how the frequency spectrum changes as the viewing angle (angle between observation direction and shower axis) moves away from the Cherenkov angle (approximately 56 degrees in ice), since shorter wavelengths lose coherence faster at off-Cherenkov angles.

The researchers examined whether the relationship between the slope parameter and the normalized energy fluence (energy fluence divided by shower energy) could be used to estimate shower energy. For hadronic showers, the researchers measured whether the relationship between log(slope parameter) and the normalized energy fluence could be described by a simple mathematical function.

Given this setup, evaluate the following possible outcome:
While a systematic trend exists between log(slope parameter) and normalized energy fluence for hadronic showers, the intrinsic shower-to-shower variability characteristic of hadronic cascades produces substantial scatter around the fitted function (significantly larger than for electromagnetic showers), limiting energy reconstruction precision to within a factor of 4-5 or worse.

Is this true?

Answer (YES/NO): NO